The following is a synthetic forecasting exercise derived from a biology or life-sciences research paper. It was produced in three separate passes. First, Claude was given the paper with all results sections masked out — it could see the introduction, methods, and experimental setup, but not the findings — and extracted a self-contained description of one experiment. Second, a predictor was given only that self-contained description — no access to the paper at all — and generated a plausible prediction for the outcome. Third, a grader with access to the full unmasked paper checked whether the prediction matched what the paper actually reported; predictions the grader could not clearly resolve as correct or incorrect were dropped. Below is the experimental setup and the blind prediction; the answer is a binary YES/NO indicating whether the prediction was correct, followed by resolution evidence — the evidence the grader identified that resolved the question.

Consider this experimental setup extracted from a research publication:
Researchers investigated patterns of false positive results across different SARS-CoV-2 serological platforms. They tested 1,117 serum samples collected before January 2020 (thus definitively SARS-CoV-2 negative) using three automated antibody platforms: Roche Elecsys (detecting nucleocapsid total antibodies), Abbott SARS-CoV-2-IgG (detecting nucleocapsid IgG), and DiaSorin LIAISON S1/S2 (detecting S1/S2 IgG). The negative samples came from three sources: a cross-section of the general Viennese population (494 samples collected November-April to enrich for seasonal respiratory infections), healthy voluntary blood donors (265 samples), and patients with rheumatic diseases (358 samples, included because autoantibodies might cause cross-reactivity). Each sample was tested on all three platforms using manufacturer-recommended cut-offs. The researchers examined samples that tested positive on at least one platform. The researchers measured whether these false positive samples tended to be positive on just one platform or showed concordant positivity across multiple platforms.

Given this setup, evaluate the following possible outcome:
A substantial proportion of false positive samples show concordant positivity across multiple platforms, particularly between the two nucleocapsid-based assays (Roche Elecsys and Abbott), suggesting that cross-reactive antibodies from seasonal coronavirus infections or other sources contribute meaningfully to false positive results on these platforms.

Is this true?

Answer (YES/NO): NO